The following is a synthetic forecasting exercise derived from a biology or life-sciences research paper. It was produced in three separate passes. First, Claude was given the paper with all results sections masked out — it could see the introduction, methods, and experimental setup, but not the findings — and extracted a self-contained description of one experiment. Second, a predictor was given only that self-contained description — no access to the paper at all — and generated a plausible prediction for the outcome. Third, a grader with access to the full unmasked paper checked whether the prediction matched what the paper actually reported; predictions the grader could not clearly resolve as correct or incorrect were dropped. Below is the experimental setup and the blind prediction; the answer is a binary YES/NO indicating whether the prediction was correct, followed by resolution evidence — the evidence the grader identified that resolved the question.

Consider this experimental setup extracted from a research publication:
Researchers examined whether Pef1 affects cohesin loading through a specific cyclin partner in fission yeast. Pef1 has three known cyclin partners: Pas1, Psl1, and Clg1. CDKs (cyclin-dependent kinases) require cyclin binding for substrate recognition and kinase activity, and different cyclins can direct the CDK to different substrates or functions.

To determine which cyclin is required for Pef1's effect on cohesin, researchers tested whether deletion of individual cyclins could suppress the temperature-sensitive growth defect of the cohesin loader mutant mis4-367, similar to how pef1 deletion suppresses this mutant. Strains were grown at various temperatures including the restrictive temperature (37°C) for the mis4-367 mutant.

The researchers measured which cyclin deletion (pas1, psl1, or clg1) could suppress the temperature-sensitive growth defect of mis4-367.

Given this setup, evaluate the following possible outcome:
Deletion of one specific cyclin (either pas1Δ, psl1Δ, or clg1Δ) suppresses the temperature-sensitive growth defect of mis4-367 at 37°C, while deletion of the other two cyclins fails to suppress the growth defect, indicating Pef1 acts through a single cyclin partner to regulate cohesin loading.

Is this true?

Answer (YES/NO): NO